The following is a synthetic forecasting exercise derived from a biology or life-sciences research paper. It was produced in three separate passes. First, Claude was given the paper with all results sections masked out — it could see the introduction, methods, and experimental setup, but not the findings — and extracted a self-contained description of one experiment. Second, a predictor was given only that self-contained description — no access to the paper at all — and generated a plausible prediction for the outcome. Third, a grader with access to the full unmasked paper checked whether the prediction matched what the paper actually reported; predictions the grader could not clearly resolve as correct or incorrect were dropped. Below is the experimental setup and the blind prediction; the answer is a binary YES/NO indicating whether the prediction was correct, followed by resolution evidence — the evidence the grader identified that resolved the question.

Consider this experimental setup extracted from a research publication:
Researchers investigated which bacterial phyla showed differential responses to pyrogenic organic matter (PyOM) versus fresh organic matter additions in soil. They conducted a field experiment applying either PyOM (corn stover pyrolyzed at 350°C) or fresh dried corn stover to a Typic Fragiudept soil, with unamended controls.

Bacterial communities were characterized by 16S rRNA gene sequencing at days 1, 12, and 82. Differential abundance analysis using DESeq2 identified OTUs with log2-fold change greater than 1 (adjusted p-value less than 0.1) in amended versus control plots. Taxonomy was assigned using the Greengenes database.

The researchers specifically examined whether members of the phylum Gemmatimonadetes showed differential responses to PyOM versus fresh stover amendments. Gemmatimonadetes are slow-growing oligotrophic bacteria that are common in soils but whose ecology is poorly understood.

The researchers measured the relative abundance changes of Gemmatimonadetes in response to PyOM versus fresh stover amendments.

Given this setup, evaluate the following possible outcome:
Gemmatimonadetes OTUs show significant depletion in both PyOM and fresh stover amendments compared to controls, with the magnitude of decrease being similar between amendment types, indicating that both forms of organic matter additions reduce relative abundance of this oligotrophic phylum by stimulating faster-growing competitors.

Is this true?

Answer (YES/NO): NO